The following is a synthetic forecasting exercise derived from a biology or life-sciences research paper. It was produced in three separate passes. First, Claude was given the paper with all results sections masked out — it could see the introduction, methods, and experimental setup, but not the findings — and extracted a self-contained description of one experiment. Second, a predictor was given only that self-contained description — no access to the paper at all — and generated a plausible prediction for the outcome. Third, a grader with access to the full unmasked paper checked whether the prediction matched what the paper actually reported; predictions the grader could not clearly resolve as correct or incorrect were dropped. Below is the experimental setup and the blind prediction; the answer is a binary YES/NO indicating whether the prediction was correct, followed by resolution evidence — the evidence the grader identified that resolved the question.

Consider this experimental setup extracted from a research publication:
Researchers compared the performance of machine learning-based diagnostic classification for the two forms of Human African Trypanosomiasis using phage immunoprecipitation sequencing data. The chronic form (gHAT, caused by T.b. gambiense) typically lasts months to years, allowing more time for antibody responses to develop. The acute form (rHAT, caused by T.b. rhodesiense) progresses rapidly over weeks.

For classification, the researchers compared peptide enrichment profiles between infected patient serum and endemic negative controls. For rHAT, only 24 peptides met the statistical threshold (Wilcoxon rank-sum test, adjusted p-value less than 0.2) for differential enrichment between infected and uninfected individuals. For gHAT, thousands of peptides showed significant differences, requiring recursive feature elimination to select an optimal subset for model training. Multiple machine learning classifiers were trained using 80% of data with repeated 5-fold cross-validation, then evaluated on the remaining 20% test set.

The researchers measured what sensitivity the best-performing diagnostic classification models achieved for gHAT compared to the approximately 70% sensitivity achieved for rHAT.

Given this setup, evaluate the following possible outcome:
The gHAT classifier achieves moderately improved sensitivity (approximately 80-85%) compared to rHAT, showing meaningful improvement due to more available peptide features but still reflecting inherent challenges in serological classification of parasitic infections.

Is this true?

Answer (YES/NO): NO